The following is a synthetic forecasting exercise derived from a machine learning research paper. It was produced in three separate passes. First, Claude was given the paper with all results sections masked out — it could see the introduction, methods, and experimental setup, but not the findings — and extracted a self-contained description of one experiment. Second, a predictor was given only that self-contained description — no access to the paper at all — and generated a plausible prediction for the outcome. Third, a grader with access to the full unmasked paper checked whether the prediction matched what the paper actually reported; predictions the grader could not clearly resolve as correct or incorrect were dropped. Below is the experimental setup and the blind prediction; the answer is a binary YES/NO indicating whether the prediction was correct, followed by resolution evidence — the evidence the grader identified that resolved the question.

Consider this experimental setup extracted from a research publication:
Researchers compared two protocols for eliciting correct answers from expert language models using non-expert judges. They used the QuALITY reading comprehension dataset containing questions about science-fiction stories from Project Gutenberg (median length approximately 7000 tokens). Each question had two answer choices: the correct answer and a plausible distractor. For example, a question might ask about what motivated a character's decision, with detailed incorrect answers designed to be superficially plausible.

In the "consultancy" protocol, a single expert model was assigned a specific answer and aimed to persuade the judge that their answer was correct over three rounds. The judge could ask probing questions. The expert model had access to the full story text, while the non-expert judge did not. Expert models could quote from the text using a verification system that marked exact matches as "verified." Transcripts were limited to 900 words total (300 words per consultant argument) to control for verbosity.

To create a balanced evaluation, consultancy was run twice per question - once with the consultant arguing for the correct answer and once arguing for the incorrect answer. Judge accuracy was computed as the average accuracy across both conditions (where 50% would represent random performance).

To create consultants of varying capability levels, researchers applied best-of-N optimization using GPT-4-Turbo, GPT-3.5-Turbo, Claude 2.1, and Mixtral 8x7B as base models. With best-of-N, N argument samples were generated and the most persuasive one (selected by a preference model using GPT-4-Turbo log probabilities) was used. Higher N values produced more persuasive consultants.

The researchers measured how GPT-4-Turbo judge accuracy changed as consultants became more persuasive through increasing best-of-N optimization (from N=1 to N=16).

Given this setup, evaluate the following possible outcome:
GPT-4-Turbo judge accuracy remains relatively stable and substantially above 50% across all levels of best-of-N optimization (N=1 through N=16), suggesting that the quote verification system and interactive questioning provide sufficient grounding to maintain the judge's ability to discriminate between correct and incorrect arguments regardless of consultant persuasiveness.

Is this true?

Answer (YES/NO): NO